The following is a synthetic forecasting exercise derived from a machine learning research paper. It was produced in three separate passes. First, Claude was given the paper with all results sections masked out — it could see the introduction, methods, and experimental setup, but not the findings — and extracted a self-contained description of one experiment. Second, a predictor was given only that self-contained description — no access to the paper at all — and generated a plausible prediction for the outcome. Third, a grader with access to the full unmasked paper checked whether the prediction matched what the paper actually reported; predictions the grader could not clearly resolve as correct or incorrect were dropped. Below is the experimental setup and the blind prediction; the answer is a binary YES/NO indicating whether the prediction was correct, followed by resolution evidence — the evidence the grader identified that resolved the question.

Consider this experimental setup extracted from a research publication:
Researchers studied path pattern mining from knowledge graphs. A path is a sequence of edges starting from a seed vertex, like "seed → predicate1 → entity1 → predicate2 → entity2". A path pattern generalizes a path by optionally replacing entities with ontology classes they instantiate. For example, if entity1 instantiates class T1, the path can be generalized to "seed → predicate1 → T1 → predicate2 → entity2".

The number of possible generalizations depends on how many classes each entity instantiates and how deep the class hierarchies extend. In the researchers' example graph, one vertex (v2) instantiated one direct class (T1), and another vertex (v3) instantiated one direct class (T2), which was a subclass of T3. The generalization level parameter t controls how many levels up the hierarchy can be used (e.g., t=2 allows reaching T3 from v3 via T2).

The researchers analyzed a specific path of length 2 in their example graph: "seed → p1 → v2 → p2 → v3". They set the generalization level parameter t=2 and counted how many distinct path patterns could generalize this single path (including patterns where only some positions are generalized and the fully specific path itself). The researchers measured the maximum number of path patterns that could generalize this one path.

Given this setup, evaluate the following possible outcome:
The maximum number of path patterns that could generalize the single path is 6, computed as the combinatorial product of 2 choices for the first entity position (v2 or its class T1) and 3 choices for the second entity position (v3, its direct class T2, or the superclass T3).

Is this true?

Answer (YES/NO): NO